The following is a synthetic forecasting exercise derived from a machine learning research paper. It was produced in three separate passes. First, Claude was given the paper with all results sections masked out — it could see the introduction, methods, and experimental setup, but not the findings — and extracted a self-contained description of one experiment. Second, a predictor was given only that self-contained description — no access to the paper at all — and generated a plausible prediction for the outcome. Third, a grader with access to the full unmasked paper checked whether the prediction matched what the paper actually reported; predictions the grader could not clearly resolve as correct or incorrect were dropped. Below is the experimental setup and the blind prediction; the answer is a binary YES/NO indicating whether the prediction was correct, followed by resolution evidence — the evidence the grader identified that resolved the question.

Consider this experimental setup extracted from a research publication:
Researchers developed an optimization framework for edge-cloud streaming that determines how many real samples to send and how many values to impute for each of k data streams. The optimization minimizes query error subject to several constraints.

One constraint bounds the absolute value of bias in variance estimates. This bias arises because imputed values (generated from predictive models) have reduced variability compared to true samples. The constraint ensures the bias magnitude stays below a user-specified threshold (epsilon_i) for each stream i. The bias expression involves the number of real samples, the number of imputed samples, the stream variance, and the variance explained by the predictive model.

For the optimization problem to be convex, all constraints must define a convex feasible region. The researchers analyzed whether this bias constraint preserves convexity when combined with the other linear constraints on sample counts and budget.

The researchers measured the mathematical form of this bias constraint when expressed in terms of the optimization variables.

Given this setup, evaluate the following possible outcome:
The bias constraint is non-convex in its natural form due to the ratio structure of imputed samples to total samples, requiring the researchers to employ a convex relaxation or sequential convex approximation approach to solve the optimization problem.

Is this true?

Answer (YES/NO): NO